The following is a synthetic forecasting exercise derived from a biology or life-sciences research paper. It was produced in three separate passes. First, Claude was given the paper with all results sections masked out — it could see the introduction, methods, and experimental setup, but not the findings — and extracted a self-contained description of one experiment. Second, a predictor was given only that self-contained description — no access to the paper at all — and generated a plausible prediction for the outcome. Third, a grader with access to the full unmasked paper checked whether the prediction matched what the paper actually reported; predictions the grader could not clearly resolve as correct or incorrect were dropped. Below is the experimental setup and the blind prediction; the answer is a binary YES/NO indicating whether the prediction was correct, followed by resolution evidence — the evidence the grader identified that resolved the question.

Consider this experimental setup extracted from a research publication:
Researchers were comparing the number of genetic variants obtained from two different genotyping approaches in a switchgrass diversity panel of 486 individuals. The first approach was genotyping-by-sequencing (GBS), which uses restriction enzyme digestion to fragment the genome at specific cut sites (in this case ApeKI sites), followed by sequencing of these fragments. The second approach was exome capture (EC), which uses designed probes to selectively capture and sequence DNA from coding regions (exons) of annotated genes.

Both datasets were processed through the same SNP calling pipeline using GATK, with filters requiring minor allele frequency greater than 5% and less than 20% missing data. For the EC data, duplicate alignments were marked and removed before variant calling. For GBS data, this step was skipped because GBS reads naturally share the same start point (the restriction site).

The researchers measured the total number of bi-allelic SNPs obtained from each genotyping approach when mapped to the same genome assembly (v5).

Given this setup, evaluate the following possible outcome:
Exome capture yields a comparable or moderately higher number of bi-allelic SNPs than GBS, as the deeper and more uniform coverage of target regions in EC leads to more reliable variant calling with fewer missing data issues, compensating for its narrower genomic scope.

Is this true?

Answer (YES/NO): NO